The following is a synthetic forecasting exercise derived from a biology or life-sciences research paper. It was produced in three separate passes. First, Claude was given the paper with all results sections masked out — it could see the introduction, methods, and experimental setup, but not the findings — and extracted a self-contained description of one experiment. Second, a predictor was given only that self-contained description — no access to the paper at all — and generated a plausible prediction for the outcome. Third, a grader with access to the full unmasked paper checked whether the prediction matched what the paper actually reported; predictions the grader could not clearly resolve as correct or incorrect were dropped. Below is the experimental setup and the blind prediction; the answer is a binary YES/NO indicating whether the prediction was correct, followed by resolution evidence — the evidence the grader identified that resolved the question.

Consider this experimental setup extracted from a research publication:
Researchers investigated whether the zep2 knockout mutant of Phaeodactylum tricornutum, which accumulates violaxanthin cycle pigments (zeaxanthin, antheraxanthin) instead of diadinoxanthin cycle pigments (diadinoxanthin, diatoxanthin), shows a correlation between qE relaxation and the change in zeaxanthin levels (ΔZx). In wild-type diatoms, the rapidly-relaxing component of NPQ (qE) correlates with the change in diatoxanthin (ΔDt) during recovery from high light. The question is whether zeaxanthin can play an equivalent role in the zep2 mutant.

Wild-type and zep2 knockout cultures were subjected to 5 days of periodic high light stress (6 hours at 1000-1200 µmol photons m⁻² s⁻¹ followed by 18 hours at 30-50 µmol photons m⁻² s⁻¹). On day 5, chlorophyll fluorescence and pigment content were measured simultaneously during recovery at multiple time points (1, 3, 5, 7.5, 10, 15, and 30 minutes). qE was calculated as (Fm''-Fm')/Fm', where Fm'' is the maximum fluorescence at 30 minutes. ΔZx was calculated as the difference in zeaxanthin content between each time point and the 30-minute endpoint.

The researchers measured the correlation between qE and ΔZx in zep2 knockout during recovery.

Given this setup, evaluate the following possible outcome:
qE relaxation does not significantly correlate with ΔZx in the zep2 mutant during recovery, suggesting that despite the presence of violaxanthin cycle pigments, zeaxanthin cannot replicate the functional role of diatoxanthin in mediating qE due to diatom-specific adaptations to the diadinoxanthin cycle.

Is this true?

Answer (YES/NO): NO